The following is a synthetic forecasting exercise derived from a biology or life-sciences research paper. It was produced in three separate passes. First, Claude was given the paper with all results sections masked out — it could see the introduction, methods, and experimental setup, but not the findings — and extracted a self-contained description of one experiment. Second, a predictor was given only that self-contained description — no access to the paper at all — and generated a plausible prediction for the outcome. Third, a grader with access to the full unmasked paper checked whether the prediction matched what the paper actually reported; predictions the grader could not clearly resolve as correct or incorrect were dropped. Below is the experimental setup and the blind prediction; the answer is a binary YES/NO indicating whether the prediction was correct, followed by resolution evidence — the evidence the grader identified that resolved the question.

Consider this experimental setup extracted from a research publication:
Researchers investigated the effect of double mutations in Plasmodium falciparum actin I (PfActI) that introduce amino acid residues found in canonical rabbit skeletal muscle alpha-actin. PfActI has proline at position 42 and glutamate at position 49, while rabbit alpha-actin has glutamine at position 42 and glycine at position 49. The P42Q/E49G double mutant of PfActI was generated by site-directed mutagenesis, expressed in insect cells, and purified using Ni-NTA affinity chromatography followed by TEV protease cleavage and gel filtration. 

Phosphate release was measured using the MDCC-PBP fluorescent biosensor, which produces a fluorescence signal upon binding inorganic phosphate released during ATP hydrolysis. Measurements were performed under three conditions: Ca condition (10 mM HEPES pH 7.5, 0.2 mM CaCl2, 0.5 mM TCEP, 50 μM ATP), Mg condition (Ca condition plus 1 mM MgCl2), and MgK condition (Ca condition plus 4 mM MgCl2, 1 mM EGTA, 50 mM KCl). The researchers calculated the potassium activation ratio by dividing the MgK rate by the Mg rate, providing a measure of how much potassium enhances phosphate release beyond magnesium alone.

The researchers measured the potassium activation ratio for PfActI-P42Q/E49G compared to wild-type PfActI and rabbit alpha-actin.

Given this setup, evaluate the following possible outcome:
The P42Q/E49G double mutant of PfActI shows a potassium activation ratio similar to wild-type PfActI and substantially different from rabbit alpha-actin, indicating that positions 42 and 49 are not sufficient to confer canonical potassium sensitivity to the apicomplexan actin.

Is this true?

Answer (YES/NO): YES